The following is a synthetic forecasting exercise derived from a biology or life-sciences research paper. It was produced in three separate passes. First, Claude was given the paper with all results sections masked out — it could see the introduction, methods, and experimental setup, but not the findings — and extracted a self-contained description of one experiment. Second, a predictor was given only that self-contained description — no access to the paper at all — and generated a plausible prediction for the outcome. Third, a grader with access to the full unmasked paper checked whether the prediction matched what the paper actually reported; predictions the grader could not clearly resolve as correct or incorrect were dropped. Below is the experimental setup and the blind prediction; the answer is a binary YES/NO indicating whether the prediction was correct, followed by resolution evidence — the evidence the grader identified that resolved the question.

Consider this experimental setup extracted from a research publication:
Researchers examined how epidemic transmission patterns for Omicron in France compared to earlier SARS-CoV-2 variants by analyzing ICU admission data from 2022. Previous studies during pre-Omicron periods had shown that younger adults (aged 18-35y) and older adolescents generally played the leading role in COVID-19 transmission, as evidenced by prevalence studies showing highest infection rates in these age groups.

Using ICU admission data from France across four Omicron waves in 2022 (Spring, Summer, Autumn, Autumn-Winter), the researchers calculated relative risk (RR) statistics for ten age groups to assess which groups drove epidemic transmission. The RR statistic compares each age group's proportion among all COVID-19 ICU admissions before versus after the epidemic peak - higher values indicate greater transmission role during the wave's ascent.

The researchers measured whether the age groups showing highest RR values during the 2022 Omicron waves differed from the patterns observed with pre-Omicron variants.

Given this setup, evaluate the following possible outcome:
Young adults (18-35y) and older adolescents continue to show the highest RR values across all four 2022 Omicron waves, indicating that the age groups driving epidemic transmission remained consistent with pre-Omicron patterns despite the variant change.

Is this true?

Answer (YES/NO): NO